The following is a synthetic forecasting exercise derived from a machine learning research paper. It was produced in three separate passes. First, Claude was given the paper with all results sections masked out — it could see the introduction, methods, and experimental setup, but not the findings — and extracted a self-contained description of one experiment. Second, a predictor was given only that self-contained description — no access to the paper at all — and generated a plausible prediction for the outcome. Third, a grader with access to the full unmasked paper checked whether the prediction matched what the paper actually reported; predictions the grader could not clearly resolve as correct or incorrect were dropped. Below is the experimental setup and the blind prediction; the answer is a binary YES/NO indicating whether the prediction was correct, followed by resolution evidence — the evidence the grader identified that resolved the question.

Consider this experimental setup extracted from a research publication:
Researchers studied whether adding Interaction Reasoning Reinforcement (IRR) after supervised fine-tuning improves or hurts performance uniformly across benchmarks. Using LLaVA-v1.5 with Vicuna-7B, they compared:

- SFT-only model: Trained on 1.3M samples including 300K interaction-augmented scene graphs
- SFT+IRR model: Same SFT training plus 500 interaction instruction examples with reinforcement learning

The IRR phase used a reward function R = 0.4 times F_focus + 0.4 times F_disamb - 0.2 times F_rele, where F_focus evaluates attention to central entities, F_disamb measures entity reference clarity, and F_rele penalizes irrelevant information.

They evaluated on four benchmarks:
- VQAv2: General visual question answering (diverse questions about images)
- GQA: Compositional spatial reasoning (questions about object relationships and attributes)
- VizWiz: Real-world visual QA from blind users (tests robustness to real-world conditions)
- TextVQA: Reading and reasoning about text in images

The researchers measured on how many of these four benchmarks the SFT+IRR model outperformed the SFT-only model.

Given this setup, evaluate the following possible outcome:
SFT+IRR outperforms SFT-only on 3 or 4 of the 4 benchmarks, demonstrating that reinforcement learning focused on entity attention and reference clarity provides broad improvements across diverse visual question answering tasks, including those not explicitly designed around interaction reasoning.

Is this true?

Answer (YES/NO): NO